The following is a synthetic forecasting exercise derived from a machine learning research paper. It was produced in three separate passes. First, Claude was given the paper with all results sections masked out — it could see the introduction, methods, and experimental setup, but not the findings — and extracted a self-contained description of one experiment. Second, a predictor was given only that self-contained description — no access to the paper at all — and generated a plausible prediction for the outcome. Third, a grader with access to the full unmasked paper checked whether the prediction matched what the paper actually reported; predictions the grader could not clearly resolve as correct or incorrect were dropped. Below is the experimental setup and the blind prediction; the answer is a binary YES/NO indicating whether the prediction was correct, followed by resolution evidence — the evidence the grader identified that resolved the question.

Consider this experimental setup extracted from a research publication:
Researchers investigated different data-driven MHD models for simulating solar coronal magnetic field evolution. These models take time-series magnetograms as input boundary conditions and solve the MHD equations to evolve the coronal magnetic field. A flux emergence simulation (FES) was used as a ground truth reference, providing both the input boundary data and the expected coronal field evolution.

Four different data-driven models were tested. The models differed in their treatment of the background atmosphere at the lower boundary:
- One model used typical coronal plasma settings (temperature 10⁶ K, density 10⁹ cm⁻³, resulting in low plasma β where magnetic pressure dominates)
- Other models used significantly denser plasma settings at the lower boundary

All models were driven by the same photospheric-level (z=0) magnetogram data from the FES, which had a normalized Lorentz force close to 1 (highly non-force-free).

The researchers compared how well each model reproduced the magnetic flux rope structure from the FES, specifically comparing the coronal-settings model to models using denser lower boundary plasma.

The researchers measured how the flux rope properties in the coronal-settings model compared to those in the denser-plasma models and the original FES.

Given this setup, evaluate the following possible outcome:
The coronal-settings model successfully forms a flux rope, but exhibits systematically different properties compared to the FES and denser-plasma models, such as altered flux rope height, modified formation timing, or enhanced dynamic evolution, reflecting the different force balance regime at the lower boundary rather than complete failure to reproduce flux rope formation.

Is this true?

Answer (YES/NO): YES